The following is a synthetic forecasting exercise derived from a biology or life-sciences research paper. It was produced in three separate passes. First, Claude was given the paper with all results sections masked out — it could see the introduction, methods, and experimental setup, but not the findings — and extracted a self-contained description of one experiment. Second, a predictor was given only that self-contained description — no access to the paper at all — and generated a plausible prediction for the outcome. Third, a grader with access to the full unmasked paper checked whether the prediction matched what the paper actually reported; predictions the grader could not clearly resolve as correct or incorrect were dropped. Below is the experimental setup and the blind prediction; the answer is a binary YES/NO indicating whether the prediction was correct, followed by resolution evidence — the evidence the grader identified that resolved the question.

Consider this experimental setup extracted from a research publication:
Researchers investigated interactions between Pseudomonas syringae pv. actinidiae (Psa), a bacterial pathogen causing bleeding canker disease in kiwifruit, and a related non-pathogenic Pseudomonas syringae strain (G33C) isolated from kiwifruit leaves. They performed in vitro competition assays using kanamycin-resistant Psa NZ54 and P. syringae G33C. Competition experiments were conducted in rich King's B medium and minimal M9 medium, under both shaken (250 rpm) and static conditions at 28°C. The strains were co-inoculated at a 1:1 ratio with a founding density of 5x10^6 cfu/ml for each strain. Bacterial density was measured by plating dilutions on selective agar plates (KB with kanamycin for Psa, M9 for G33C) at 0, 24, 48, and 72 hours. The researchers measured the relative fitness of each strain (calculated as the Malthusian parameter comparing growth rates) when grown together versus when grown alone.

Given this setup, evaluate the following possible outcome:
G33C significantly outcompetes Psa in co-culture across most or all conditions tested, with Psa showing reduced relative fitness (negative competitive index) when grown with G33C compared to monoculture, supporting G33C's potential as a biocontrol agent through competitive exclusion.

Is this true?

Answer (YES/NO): YES